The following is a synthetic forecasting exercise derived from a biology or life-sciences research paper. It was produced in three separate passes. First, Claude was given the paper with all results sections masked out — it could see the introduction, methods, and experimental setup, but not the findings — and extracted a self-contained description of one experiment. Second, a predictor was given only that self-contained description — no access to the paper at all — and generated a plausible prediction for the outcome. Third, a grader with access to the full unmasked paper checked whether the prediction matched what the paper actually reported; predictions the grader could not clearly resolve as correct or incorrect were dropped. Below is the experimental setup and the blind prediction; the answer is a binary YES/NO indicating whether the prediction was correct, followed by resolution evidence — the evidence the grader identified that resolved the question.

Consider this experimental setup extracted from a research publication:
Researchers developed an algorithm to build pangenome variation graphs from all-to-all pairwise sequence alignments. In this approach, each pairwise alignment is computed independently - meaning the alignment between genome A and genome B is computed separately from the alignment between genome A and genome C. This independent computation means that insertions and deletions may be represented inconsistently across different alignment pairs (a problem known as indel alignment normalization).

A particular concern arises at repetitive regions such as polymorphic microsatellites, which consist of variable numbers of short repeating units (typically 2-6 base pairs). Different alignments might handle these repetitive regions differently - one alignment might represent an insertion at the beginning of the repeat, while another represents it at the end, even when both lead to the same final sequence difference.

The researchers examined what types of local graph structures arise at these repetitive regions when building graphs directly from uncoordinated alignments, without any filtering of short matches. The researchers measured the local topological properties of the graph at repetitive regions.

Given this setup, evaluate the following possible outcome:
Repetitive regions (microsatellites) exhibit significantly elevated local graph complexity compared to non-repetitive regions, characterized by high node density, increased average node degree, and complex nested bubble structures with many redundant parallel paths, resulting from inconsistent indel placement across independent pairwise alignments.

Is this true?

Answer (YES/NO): NO